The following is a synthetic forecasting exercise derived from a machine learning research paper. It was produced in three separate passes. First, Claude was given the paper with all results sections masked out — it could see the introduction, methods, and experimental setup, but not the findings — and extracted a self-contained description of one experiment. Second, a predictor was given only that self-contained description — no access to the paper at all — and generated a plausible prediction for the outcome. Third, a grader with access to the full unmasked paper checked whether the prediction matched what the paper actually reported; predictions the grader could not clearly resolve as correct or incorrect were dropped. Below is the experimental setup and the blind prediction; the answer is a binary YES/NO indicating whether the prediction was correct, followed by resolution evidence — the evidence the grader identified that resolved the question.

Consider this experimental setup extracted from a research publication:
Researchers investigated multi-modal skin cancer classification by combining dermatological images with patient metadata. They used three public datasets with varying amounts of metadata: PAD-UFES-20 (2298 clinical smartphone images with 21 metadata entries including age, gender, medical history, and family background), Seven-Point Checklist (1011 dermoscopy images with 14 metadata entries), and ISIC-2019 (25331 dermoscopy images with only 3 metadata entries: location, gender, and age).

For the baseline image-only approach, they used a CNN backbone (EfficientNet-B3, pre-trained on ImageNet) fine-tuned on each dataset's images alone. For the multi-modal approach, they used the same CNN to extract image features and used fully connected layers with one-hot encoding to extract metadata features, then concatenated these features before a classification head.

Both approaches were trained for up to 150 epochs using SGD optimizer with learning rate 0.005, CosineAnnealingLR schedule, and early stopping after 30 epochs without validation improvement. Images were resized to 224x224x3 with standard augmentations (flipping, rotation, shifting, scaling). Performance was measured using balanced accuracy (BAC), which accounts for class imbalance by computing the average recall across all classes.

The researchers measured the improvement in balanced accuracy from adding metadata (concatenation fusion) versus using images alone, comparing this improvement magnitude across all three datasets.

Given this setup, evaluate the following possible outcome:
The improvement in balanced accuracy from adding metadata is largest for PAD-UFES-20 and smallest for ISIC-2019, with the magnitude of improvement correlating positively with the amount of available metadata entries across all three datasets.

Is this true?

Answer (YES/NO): NO